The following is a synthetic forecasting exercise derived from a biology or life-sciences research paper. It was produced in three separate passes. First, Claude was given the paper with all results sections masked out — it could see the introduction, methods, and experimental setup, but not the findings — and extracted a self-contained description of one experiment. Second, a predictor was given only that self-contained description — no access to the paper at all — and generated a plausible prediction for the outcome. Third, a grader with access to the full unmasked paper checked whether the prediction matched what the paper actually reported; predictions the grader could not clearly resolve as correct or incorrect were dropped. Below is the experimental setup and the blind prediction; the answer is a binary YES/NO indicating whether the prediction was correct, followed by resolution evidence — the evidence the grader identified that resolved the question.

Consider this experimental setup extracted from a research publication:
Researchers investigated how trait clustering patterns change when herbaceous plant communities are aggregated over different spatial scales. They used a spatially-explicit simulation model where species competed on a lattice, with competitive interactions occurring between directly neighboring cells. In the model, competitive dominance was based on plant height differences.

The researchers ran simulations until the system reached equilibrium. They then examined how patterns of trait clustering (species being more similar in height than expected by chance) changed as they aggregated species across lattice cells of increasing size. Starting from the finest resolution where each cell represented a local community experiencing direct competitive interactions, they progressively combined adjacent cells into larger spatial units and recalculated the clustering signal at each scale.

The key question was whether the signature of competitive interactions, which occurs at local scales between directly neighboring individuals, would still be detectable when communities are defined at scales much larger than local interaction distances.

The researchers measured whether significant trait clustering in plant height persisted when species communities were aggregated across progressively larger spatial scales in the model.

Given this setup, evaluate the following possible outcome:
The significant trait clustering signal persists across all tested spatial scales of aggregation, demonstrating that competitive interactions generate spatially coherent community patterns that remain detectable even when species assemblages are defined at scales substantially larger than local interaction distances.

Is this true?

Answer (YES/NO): YES